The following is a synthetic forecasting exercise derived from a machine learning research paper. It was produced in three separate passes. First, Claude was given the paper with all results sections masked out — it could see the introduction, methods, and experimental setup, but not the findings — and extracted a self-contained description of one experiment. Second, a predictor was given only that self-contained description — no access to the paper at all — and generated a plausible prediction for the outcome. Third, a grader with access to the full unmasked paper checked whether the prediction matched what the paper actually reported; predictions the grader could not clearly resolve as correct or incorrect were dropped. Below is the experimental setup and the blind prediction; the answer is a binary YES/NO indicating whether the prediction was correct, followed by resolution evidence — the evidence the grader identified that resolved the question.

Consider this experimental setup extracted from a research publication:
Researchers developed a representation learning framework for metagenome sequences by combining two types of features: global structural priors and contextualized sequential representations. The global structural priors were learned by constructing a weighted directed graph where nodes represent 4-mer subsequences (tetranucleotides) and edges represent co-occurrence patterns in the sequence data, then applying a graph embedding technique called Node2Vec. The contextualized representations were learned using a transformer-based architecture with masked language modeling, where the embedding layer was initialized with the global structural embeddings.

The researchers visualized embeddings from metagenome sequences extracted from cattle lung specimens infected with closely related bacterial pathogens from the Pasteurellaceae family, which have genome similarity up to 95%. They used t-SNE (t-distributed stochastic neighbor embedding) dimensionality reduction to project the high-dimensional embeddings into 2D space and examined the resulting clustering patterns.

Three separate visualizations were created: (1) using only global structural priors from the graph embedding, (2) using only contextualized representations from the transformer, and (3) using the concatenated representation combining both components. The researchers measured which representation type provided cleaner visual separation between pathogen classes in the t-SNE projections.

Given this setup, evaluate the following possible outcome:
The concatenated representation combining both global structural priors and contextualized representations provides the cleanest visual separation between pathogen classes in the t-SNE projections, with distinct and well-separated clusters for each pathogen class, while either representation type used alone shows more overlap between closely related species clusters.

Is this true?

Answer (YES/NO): YES